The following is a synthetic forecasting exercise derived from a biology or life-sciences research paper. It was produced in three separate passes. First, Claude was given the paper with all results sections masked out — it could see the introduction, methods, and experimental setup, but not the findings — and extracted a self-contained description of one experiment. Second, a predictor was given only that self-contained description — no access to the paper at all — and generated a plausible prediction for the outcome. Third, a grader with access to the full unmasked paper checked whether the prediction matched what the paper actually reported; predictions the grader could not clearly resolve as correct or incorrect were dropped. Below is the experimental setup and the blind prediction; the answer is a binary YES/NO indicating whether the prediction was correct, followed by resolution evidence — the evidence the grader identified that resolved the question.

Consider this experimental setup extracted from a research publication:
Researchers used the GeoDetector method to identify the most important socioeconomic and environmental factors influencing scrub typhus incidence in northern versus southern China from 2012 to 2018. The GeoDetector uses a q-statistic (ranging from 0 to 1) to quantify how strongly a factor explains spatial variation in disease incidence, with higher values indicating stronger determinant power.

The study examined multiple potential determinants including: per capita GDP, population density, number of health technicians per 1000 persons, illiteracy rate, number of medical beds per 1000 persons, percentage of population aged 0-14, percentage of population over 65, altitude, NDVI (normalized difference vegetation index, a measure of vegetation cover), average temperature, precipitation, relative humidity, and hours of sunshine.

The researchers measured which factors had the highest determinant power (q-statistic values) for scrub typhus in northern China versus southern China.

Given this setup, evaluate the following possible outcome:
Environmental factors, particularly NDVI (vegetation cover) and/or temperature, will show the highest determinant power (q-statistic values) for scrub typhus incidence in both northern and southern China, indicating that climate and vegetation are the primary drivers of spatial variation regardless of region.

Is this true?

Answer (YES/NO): NO